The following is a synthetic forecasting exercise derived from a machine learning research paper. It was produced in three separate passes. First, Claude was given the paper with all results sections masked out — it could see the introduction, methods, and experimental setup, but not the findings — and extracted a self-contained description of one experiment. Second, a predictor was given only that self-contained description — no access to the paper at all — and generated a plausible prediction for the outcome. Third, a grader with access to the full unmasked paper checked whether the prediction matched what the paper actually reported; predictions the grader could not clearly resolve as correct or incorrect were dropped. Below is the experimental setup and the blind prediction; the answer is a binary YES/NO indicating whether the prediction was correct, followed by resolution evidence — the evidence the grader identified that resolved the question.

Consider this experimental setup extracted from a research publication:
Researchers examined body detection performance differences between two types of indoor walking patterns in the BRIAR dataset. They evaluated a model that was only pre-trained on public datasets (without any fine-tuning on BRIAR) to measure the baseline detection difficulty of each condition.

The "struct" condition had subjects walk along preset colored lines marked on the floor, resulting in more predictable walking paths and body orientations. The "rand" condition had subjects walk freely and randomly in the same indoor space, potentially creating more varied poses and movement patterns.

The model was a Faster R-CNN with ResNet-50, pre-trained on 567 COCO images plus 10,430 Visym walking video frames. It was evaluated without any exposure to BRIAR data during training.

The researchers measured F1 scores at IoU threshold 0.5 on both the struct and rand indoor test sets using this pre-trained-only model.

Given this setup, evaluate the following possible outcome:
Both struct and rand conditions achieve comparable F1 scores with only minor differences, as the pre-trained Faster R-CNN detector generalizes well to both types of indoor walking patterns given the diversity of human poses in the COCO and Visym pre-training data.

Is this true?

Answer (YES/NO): NO